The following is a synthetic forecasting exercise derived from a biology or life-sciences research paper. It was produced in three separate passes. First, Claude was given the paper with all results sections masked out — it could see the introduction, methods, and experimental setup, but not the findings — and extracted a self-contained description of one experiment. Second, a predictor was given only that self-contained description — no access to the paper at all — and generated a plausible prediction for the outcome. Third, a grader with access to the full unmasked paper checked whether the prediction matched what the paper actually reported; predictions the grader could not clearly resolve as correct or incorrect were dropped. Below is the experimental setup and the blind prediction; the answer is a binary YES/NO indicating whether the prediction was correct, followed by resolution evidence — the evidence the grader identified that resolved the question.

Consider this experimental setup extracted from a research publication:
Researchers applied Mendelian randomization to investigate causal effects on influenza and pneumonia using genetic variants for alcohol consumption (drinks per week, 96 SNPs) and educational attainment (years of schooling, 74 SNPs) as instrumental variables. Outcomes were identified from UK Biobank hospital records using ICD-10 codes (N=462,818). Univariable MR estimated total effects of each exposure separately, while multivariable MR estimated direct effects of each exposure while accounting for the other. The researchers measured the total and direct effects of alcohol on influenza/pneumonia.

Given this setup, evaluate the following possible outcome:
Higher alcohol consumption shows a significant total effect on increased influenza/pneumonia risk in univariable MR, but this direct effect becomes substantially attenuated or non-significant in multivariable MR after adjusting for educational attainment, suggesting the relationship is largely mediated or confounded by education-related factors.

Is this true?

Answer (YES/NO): NO